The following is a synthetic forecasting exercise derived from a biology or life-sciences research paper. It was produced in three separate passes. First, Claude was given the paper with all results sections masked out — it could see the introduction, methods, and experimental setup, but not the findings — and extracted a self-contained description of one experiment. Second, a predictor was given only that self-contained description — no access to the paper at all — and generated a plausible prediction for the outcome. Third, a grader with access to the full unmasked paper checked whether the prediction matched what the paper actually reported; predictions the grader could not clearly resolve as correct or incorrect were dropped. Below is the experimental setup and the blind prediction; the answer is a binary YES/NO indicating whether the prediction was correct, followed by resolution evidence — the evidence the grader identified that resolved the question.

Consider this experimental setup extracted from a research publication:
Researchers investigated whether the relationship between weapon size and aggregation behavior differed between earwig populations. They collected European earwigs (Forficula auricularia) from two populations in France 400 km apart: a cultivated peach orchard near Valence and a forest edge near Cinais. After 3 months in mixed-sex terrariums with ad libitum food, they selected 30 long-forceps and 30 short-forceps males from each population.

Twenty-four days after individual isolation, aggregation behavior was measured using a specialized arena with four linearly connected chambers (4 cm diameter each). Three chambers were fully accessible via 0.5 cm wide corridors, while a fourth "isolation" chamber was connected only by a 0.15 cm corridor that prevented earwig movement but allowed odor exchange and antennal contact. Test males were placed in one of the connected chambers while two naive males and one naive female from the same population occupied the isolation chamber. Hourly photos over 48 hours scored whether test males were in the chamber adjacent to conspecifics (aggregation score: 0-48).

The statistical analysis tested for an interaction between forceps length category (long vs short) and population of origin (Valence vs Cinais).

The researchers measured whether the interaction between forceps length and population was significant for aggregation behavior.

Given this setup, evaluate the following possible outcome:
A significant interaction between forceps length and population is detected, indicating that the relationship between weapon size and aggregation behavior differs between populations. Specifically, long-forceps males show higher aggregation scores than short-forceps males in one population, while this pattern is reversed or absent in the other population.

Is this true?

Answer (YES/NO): NO